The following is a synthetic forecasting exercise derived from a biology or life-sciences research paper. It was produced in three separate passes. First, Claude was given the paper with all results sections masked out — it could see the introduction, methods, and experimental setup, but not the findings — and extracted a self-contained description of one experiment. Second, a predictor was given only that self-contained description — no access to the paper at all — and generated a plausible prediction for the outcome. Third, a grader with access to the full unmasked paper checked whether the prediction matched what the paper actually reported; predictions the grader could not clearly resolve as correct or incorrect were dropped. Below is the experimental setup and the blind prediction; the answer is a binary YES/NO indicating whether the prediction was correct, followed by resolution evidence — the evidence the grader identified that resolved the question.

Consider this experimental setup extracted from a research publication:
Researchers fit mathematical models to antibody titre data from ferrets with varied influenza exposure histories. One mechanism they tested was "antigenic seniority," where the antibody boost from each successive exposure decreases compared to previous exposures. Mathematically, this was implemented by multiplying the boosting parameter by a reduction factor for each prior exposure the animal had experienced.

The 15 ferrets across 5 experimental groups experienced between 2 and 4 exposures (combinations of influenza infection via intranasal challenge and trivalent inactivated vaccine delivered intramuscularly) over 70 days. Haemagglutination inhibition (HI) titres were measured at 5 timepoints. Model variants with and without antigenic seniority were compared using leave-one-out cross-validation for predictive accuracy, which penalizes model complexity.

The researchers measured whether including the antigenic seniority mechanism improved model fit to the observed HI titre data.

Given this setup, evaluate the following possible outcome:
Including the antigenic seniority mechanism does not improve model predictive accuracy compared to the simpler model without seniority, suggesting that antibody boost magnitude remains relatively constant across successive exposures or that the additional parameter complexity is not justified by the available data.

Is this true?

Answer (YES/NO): NO